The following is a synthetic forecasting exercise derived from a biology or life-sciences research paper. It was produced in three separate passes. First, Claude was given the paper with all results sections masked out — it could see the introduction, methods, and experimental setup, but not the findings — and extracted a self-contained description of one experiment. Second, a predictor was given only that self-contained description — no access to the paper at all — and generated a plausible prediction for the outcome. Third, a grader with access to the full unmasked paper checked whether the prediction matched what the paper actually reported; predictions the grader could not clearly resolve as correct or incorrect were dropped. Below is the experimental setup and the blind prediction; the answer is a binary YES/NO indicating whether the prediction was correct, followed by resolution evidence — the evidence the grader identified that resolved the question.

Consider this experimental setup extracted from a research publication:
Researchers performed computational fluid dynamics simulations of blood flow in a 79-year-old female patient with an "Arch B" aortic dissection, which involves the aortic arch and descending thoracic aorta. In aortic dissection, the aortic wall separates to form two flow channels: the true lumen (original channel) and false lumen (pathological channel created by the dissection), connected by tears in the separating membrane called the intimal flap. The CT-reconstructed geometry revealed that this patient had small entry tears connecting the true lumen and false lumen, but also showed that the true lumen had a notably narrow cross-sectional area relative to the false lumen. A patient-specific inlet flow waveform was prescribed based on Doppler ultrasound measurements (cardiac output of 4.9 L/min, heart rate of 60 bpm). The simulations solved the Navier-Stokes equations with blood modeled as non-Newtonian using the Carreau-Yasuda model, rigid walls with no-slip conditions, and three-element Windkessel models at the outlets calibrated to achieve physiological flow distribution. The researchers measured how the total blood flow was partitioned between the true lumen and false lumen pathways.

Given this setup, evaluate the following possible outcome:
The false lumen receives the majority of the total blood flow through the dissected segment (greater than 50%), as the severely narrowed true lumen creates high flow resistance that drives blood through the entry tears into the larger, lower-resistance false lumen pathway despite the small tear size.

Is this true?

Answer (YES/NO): NO